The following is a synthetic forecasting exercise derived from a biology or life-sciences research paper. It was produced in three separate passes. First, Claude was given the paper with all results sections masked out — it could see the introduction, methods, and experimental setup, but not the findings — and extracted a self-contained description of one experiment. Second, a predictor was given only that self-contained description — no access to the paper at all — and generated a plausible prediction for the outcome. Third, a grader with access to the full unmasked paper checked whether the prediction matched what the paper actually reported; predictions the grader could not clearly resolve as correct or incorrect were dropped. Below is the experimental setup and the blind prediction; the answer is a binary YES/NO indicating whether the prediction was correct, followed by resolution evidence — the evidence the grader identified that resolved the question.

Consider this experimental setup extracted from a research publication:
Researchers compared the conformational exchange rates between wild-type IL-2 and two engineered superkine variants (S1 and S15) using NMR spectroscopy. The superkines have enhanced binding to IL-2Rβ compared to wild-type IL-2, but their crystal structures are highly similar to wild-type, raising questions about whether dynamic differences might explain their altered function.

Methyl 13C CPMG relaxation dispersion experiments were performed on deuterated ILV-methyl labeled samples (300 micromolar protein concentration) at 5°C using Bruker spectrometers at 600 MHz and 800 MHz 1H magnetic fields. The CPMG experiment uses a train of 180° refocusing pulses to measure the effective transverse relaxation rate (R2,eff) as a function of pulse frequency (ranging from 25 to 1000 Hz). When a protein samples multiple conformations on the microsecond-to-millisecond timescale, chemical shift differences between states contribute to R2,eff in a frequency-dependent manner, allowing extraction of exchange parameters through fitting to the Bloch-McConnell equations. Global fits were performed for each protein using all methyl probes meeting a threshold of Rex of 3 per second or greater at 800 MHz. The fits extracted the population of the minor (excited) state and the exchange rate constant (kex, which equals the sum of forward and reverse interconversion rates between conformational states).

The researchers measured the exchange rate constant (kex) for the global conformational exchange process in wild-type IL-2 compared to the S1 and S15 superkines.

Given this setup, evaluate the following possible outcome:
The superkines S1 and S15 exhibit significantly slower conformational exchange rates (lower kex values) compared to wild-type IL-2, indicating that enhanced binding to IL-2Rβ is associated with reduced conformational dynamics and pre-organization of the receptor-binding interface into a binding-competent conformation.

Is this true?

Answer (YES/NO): NO